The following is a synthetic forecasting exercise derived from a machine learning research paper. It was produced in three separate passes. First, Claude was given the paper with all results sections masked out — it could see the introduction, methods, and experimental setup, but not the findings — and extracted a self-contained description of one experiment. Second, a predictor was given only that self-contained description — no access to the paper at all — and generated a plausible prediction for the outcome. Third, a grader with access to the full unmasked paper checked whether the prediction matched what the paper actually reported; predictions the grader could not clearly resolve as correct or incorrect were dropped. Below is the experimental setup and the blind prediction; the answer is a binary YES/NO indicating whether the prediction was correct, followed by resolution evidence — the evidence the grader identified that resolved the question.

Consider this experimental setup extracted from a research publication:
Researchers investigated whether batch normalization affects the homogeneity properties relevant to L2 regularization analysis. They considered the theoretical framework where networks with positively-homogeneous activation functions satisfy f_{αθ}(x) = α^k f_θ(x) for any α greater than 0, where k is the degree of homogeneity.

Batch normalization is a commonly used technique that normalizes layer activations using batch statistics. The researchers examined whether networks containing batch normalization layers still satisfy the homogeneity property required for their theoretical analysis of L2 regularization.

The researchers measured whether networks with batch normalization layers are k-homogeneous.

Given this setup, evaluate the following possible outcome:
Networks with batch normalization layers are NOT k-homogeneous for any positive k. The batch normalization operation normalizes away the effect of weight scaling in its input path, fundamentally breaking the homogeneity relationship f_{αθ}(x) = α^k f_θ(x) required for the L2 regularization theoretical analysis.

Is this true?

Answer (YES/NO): NO